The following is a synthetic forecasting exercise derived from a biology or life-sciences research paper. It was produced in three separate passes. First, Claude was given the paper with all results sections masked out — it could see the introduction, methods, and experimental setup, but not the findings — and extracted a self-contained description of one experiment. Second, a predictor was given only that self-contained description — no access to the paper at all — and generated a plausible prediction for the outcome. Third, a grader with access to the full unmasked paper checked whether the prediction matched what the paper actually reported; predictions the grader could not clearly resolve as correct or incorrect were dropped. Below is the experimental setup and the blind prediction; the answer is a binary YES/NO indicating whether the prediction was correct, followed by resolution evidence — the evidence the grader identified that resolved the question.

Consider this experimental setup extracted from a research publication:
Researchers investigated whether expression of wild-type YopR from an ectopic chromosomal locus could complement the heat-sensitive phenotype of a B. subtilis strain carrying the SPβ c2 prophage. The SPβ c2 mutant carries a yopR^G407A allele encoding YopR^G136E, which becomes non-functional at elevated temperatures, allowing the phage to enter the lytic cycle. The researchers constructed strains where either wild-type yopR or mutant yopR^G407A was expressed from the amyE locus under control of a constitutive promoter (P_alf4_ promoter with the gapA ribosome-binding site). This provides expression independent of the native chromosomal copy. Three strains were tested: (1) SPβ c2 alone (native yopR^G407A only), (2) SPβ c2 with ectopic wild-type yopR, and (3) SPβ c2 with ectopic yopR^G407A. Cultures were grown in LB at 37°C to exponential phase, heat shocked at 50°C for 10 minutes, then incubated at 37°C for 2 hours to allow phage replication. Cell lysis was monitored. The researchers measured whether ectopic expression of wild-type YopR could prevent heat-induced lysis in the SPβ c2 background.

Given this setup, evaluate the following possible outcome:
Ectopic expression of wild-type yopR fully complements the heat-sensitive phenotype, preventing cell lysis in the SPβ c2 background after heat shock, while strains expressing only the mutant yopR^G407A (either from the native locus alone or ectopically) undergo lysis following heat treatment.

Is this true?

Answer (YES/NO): YES